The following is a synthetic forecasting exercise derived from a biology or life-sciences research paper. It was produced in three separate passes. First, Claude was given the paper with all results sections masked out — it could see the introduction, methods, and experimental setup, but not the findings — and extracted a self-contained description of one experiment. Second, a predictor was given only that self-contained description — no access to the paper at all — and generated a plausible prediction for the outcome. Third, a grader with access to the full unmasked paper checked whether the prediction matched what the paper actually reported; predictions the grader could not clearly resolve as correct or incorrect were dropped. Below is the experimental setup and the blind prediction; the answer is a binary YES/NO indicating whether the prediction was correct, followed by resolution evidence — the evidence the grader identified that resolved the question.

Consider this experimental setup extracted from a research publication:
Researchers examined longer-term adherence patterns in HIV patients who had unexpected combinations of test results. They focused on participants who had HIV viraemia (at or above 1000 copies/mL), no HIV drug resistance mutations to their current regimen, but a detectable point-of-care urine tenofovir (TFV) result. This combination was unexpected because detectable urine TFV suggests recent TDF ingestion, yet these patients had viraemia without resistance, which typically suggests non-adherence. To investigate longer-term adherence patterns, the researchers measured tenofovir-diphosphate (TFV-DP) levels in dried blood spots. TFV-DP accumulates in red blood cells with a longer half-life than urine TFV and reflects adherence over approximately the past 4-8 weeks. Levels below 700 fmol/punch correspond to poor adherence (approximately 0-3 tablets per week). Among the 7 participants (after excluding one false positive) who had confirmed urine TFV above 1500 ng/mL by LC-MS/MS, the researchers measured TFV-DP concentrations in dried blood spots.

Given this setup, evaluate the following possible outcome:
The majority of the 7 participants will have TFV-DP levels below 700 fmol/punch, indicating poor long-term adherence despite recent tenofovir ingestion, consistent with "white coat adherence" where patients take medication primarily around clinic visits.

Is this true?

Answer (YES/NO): YES